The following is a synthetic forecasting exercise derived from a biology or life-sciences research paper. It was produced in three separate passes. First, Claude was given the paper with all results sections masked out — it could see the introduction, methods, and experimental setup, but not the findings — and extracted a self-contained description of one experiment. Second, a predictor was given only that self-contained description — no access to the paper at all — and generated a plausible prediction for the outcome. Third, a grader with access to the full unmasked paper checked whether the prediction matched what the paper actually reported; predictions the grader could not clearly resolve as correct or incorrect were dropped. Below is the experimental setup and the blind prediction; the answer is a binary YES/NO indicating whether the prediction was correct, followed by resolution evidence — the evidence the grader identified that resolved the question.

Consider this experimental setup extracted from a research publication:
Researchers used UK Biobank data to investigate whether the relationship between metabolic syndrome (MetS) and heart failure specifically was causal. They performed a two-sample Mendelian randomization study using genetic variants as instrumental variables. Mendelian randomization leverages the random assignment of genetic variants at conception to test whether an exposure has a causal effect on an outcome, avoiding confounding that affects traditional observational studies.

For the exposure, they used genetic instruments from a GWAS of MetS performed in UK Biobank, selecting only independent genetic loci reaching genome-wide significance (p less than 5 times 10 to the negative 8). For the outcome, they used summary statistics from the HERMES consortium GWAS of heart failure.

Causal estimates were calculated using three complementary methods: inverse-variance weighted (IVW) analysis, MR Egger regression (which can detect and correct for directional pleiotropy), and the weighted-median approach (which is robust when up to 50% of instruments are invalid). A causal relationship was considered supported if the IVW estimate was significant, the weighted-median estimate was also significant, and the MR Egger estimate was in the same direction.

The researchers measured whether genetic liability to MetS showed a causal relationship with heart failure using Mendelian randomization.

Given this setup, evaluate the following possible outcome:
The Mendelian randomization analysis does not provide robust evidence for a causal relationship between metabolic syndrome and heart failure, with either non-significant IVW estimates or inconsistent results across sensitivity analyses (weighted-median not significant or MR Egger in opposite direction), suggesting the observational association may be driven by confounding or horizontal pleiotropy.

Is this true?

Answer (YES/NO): NO